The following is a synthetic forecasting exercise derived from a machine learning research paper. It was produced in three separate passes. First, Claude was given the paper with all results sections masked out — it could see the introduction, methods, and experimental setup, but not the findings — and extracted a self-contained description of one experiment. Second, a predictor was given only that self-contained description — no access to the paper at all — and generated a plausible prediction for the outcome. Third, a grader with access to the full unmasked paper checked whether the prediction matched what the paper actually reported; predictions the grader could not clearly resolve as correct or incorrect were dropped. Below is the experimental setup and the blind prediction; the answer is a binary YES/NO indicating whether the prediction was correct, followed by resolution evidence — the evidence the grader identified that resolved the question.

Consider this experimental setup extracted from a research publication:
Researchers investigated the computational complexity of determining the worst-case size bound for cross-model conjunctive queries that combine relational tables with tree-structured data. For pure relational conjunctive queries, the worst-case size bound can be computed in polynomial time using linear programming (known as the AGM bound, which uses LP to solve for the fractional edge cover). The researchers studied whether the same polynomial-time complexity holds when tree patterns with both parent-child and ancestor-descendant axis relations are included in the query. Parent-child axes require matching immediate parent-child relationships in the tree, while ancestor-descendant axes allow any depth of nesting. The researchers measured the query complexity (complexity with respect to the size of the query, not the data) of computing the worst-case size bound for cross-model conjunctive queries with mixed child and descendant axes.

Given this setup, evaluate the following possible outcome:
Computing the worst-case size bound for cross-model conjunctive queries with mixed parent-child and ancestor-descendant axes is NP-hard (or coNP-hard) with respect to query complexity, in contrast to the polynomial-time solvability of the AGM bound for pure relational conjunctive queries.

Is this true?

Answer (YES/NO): YES